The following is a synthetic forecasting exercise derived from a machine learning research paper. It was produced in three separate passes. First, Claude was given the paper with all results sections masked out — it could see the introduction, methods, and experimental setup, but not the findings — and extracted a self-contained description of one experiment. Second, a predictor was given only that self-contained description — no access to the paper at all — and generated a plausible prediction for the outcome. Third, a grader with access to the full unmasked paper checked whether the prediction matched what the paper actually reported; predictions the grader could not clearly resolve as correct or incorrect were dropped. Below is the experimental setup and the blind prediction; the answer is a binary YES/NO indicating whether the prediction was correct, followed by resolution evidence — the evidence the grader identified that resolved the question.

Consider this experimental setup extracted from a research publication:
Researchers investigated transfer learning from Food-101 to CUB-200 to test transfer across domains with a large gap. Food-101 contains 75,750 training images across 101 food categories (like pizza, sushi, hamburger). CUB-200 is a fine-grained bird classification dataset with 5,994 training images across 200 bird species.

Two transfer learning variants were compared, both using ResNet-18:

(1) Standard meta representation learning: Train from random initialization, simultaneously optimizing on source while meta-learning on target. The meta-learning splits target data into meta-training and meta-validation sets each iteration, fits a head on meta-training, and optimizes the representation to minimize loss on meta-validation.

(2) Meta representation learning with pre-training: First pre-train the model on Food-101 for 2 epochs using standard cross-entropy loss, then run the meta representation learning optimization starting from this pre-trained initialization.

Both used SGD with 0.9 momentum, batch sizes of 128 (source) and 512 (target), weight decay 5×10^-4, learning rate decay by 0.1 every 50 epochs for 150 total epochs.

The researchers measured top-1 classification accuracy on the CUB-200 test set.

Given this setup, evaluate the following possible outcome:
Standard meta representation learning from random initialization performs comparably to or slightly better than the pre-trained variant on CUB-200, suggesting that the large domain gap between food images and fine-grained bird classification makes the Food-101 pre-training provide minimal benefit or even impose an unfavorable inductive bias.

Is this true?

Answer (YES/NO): NO